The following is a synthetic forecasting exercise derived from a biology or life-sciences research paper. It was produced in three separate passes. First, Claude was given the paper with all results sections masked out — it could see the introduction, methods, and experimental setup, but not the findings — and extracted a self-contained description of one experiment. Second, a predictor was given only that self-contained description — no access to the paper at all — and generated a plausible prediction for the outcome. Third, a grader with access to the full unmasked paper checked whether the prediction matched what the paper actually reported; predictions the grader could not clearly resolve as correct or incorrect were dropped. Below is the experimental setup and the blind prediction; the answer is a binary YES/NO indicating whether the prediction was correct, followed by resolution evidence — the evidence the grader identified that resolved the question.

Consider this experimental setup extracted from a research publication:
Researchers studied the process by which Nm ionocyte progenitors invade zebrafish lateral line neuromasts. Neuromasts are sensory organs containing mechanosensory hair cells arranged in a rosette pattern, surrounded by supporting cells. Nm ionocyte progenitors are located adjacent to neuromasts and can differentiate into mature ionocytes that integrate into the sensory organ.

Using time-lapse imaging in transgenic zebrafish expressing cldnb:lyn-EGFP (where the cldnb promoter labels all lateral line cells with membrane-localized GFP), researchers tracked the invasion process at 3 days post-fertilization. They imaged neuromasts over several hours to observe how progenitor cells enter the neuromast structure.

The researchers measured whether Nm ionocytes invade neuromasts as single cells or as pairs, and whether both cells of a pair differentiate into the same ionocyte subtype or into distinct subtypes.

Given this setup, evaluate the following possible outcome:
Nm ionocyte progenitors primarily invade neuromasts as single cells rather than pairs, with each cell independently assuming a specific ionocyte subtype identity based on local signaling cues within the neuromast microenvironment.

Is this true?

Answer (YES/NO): NO